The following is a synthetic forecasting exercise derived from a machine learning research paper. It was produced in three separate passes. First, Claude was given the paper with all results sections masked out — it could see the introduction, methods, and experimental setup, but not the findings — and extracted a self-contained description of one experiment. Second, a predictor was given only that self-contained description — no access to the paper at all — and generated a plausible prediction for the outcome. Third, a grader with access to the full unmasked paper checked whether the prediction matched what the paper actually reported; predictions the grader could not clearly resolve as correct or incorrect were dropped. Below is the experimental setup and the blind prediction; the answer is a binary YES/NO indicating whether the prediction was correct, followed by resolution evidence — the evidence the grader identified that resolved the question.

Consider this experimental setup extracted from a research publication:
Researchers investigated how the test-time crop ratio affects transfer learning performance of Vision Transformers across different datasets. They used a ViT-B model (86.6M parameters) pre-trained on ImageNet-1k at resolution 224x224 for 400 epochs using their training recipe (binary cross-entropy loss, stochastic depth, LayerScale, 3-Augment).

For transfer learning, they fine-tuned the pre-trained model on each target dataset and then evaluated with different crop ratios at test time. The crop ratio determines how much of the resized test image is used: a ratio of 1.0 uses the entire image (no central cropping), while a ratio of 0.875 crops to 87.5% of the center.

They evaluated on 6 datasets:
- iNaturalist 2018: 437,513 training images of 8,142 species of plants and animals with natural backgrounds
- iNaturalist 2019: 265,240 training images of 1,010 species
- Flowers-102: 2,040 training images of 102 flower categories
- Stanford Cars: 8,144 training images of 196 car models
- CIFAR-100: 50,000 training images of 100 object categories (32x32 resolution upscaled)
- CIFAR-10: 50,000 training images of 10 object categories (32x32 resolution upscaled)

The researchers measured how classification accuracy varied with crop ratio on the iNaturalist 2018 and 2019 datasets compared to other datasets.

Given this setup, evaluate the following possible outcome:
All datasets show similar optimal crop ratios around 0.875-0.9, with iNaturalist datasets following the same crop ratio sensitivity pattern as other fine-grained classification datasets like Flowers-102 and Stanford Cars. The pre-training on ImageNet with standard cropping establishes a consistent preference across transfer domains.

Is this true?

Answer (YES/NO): NO